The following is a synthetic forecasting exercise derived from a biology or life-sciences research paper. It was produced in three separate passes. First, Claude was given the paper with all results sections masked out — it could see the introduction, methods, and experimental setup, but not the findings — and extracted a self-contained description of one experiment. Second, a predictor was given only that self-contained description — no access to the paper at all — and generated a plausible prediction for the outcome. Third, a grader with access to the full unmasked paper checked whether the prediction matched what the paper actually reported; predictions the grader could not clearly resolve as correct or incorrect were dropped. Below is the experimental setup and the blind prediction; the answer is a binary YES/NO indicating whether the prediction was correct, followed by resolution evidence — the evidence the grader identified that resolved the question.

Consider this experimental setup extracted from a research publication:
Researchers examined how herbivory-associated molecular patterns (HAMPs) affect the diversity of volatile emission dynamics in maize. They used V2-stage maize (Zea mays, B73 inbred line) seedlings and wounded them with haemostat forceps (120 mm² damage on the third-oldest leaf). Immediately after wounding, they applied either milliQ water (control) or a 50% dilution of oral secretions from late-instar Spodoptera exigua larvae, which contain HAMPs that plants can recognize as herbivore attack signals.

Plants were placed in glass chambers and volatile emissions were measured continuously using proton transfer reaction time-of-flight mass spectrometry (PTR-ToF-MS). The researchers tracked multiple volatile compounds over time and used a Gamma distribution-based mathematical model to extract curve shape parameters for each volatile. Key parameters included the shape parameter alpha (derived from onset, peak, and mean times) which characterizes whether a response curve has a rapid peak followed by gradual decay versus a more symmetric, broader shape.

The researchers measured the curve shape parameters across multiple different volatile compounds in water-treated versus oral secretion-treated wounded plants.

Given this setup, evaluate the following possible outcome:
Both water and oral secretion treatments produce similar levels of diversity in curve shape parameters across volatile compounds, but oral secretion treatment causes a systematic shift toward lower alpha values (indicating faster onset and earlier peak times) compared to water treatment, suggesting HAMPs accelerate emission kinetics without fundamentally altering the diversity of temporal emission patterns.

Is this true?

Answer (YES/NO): NO